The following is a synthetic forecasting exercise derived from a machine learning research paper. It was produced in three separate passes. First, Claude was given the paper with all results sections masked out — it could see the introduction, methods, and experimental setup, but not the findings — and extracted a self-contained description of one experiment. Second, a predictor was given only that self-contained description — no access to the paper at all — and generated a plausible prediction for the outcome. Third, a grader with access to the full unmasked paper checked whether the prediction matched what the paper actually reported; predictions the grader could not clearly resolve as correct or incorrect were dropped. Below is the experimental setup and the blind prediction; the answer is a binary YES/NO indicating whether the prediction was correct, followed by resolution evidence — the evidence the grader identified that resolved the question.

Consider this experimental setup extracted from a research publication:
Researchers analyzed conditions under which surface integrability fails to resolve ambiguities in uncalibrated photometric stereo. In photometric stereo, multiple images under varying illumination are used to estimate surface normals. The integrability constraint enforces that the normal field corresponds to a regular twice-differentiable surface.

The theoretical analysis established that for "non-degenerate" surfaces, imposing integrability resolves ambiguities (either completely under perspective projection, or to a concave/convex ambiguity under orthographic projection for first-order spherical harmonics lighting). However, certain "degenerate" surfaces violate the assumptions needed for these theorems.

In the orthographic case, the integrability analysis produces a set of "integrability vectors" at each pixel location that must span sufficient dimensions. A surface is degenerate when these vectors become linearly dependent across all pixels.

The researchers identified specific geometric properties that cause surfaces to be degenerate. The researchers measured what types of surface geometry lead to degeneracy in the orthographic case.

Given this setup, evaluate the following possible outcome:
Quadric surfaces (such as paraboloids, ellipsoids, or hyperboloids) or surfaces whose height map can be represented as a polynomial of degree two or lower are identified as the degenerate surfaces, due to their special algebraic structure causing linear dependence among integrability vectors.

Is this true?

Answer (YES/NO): NO